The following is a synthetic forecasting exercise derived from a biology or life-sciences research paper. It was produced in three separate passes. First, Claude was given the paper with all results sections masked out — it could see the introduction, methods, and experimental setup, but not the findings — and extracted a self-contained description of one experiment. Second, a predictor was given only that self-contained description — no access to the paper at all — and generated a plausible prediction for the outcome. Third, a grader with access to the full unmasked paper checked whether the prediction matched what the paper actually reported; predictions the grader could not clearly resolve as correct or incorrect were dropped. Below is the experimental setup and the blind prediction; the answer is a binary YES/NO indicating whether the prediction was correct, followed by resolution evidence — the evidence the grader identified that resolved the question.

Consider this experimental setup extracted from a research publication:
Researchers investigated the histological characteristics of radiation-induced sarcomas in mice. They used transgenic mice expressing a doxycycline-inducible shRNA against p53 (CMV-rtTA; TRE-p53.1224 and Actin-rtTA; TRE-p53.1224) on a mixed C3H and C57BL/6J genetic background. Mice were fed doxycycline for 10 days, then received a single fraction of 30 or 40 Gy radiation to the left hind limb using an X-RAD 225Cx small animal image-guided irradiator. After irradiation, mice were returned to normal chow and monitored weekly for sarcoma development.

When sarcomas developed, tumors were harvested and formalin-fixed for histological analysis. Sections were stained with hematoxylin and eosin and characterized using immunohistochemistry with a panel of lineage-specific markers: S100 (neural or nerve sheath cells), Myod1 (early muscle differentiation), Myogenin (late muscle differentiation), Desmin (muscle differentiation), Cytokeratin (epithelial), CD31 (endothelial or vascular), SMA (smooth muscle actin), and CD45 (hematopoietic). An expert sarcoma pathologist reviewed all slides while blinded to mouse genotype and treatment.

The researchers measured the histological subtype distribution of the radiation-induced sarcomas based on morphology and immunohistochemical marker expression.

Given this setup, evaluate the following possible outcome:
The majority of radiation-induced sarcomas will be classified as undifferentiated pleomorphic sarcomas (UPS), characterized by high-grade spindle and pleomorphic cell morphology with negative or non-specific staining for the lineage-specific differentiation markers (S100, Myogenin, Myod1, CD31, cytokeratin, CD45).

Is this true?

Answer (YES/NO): YES